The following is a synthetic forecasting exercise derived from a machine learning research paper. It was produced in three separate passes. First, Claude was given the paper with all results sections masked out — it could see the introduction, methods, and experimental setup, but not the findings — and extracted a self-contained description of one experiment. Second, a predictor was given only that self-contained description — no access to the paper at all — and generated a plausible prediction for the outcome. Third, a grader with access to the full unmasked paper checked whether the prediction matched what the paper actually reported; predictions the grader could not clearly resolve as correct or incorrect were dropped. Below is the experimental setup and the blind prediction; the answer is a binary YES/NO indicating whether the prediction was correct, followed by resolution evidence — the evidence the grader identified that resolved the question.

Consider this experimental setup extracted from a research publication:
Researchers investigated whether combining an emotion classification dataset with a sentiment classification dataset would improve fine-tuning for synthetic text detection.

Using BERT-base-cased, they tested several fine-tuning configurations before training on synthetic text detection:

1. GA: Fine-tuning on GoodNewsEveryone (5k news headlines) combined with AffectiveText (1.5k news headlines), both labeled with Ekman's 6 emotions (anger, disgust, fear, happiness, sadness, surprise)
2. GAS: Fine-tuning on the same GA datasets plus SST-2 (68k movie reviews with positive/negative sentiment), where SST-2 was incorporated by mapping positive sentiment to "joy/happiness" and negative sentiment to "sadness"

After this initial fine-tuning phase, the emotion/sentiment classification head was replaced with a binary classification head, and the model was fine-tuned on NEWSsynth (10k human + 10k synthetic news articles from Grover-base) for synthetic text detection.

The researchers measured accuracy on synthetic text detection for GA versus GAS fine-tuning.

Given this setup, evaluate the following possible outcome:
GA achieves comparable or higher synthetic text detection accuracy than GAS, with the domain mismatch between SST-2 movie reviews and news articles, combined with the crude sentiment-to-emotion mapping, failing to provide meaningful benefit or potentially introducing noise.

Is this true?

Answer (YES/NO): YES